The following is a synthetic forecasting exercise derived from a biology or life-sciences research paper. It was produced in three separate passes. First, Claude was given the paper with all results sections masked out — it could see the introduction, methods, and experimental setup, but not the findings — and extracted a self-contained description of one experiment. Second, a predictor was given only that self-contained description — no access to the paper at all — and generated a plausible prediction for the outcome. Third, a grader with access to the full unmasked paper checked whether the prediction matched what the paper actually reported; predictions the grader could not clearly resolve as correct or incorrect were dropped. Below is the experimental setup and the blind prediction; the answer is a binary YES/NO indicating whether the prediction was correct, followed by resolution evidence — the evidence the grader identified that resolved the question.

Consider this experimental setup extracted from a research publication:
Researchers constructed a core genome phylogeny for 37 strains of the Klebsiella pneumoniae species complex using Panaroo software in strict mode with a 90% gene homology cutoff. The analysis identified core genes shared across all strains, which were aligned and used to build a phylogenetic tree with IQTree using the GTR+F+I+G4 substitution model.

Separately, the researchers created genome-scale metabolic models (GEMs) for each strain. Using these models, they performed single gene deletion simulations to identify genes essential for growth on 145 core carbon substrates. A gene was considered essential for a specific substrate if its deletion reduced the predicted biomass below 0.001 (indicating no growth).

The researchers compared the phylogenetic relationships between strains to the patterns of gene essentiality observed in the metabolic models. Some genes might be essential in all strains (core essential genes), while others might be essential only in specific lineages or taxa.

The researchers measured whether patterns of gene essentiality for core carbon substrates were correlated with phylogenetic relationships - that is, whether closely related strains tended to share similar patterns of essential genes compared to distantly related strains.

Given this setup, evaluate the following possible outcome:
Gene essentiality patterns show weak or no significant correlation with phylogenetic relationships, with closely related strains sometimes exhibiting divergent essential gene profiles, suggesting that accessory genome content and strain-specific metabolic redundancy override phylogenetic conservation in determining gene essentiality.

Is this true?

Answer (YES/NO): NO